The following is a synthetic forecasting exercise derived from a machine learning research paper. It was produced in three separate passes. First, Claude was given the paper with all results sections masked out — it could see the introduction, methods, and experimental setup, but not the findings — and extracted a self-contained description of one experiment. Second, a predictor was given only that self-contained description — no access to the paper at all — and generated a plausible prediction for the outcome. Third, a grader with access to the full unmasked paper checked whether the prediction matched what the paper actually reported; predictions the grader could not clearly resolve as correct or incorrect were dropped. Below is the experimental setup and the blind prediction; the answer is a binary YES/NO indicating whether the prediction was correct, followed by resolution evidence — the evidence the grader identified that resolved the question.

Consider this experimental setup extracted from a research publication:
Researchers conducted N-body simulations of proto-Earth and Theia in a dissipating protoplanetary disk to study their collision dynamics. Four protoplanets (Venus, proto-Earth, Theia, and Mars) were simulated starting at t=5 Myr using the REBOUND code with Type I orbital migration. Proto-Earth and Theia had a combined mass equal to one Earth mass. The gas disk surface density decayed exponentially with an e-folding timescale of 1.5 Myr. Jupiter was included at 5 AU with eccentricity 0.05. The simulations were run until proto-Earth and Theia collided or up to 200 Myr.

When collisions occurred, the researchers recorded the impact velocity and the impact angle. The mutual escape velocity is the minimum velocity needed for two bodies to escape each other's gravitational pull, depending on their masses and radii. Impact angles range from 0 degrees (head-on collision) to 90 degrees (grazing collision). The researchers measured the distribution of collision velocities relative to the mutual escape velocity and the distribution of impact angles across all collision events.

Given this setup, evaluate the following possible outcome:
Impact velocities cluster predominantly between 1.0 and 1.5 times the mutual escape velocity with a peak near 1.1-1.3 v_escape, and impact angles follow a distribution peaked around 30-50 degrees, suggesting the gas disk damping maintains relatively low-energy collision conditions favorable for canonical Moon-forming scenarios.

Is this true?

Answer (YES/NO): NO